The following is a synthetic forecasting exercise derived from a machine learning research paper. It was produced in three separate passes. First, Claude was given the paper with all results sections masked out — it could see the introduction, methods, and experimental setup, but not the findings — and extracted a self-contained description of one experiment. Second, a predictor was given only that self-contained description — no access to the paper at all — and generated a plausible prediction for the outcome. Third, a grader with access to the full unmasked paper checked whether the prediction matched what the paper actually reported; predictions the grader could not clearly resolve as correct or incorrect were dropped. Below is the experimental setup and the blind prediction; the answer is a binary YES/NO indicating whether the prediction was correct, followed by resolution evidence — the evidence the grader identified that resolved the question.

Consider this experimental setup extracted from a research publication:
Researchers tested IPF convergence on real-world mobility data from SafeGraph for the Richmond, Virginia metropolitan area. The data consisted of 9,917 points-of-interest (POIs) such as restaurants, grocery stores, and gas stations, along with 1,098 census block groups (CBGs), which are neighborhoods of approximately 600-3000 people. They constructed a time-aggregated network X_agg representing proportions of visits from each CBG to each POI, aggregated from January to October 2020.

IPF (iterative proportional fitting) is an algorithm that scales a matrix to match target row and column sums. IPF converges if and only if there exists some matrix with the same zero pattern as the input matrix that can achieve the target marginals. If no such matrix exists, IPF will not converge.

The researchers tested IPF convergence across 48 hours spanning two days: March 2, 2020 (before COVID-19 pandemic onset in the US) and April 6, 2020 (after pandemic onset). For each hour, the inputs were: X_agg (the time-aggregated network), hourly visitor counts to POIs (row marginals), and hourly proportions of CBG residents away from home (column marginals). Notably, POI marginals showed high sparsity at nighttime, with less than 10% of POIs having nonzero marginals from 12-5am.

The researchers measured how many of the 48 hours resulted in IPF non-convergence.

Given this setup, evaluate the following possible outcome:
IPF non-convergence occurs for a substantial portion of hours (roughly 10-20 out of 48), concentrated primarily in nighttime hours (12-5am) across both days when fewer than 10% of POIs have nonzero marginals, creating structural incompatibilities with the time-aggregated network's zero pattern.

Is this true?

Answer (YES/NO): NO